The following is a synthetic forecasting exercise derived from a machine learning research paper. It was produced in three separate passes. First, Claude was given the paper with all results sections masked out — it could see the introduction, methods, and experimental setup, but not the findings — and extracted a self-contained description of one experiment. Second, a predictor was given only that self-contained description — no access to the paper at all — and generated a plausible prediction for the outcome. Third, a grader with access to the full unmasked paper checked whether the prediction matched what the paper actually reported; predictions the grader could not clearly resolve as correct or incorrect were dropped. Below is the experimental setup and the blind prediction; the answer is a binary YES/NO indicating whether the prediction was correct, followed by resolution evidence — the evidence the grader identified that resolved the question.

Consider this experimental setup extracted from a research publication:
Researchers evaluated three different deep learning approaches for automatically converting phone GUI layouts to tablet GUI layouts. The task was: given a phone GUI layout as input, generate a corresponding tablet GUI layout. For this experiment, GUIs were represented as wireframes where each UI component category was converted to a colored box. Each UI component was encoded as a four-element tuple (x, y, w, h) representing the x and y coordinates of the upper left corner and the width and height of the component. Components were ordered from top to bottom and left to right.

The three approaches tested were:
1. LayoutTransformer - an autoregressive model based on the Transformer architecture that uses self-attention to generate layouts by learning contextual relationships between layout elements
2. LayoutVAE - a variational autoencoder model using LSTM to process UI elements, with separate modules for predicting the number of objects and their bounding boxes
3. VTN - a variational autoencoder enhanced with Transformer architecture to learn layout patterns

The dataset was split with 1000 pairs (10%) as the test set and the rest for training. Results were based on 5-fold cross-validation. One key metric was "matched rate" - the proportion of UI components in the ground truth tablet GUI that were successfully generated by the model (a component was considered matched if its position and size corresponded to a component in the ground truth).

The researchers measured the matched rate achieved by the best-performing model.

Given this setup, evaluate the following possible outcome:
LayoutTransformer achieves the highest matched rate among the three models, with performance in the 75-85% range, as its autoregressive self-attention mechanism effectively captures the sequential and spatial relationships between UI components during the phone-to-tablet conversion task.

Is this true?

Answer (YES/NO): NO